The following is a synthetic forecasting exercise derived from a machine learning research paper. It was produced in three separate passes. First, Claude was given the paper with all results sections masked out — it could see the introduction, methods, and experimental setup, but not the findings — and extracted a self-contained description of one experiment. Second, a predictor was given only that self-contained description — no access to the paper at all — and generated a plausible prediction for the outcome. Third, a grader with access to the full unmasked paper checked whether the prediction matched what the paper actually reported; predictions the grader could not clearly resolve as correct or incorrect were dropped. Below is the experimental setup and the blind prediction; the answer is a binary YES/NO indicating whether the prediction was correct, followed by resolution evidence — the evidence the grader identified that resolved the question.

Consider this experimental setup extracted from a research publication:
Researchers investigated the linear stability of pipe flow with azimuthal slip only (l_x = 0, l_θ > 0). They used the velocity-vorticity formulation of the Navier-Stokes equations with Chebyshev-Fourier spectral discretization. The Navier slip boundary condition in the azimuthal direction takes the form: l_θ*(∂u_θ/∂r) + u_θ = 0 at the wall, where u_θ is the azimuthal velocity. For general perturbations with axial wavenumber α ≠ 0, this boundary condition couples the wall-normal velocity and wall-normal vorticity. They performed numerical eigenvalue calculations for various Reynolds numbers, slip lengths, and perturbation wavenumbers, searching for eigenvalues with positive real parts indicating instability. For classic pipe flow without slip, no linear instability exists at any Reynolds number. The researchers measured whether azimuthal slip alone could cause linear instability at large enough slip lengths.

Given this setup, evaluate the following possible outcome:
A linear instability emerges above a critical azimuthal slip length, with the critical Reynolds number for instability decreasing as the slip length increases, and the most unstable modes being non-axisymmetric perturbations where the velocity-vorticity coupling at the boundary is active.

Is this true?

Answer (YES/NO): YES